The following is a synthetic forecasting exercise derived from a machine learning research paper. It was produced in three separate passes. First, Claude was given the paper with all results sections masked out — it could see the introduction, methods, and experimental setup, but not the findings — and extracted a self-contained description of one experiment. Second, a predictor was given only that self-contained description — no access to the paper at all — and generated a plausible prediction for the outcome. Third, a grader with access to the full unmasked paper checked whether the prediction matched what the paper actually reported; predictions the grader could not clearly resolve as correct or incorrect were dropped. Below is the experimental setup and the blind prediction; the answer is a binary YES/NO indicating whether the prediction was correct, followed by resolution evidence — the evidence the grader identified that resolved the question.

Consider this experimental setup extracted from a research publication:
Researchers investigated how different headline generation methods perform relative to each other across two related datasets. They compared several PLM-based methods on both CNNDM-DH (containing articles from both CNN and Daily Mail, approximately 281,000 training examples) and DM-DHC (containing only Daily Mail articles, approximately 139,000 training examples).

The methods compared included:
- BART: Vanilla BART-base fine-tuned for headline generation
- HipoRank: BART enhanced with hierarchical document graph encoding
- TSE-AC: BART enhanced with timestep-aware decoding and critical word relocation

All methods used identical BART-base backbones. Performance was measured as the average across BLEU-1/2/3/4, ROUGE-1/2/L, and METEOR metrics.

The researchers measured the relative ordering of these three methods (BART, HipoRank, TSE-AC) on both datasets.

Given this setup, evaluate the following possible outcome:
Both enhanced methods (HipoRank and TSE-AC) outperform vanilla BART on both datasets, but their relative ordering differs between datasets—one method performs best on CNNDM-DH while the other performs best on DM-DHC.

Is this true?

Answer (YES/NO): NO